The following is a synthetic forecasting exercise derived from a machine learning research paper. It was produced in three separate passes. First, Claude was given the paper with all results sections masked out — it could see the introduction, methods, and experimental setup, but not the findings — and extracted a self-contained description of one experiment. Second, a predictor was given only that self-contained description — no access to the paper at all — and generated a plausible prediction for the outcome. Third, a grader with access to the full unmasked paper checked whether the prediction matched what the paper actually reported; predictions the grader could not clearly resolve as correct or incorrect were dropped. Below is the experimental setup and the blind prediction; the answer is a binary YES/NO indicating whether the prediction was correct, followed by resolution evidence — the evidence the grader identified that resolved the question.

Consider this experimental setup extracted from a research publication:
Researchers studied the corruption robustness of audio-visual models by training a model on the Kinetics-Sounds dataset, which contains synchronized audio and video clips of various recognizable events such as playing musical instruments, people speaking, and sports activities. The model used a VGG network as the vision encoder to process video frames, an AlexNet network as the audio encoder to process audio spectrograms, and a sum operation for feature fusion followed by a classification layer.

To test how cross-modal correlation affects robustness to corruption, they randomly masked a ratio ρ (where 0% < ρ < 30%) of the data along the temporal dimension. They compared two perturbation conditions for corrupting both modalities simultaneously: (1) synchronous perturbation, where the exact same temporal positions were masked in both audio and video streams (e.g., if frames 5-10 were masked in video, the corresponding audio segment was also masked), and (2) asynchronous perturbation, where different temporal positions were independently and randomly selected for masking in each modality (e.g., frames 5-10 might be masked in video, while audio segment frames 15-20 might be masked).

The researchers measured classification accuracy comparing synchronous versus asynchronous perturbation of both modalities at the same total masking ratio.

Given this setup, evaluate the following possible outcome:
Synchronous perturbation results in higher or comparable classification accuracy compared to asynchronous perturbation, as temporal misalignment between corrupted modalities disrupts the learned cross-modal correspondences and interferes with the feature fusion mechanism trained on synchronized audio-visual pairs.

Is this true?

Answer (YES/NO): NO